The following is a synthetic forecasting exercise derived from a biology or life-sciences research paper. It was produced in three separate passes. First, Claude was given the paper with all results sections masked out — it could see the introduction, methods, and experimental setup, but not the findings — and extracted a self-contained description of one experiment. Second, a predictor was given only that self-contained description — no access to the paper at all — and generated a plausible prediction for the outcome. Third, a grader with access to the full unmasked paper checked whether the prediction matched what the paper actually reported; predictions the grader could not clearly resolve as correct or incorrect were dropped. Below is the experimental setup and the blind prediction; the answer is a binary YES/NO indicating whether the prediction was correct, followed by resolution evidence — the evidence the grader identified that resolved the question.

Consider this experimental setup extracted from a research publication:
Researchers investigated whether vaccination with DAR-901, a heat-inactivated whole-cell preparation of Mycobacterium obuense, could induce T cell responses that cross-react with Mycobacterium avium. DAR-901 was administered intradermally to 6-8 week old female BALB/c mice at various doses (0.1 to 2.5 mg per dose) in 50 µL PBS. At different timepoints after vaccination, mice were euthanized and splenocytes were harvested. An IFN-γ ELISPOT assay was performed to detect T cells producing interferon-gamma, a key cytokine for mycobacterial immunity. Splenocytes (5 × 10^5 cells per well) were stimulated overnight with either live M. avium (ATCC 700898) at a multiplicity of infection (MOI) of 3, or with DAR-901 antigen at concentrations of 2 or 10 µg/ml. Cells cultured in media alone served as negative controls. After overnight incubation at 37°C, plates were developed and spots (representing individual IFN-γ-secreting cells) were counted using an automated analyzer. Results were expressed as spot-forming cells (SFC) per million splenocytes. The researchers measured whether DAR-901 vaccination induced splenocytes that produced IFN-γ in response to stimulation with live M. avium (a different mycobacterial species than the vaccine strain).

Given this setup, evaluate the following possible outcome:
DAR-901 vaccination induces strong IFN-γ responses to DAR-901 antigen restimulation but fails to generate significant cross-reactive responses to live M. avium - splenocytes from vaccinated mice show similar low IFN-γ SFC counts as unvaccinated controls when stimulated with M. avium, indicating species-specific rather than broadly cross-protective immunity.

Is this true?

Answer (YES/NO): NO